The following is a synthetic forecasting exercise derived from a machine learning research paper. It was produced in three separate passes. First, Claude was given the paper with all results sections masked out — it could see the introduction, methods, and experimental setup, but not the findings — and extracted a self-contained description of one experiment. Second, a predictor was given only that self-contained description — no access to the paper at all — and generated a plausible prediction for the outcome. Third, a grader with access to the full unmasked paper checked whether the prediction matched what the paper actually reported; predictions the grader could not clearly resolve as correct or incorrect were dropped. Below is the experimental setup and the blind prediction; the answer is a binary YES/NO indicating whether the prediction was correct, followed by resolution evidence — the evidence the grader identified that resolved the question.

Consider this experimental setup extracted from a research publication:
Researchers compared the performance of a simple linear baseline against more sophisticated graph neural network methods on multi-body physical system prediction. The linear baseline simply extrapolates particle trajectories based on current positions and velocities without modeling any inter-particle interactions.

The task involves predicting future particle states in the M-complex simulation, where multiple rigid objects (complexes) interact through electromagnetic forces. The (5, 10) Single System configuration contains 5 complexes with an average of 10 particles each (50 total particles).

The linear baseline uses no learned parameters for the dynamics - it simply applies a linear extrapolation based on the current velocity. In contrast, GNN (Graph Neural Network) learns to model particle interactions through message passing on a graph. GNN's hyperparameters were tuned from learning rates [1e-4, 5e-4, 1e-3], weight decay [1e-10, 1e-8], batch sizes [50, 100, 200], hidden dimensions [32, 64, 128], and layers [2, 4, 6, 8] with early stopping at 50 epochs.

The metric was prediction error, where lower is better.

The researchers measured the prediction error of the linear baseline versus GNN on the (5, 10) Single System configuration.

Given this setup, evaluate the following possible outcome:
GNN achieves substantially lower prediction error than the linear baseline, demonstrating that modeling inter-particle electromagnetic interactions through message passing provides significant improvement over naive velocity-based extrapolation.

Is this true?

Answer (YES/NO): YES